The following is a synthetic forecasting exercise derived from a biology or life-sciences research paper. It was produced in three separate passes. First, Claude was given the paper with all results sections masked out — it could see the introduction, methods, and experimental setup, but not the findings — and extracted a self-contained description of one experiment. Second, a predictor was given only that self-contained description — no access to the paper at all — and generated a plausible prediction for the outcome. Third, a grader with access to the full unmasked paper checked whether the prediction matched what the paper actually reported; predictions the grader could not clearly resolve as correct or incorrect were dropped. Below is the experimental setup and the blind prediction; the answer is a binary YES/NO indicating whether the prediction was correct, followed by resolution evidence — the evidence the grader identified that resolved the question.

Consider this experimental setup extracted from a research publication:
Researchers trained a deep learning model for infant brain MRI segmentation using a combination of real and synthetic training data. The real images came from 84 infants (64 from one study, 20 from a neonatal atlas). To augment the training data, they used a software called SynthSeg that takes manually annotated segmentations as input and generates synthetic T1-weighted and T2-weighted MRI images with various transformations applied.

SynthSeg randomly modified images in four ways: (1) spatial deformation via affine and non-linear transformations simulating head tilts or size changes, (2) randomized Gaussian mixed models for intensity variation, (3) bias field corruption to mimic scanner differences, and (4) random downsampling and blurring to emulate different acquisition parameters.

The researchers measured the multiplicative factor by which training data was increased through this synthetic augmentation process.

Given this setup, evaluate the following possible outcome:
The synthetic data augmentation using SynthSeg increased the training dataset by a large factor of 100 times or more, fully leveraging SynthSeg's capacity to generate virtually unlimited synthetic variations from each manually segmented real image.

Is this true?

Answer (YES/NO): NO